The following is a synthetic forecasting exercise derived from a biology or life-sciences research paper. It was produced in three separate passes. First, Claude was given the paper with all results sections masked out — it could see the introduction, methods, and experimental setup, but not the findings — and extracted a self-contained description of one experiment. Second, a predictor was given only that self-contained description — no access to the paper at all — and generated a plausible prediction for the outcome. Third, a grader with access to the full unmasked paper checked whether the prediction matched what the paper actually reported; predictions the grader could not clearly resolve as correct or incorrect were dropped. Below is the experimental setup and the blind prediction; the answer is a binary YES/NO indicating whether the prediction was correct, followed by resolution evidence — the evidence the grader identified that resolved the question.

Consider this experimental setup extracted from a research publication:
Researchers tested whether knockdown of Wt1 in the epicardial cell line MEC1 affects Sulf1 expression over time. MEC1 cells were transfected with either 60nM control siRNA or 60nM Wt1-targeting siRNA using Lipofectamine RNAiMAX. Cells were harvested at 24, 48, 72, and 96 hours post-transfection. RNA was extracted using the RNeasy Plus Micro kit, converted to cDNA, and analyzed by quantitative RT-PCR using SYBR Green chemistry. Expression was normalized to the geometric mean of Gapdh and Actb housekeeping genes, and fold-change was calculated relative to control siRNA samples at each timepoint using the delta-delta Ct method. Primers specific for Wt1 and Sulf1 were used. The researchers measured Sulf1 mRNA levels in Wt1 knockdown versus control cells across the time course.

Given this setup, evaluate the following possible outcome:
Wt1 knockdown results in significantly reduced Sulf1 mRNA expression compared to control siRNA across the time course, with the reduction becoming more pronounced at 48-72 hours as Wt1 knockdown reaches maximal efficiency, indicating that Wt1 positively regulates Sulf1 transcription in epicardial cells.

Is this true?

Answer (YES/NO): YES